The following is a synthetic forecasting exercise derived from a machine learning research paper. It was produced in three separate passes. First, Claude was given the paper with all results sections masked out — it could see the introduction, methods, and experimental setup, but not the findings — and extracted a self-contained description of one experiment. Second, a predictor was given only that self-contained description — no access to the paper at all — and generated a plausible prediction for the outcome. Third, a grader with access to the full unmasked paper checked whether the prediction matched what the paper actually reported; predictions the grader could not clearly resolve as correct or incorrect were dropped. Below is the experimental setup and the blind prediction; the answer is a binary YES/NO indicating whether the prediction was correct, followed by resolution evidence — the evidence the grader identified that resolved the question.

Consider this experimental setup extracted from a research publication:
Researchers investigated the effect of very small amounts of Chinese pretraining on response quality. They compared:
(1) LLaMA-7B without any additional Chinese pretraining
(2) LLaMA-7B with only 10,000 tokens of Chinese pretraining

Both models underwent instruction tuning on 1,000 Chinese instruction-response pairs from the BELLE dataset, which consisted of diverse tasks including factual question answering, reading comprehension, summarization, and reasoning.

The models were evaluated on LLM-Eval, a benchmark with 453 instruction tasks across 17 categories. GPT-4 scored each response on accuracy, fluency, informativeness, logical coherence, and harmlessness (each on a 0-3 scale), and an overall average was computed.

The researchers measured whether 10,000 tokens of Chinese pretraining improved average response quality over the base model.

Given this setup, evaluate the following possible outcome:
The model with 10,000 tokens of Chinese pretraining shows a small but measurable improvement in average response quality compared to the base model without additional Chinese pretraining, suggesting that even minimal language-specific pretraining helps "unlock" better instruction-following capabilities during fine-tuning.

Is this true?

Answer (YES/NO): YES